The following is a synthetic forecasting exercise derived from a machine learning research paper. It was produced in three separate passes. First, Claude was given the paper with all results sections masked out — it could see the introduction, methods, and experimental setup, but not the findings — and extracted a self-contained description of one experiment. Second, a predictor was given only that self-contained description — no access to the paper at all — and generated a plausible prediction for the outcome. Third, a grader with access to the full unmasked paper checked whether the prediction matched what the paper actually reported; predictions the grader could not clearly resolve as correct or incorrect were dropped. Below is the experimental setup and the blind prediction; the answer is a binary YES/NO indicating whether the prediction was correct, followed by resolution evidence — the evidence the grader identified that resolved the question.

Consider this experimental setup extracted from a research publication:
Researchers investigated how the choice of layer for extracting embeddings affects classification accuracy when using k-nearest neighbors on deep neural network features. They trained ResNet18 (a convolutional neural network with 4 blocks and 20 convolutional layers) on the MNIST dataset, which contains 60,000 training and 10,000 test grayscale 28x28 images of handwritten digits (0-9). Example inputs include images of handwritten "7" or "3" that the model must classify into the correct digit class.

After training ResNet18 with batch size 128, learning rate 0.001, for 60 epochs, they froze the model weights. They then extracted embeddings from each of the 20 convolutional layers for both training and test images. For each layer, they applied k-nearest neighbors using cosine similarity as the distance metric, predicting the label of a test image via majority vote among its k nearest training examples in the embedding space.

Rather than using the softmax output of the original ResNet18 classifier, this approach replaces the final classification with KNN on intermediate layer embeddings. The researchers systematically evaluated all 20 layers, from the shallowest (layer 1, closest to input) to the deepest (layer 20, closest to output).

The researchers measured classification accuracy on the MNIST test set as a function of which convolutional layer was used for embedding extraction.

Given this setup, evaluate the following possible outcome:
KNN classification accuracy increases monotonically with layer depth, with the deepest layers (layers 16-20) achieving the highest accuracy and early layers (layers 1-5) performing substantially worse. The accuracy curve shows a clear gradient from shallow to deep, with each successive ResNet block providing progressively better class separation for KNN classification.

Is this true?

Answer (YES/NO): NO